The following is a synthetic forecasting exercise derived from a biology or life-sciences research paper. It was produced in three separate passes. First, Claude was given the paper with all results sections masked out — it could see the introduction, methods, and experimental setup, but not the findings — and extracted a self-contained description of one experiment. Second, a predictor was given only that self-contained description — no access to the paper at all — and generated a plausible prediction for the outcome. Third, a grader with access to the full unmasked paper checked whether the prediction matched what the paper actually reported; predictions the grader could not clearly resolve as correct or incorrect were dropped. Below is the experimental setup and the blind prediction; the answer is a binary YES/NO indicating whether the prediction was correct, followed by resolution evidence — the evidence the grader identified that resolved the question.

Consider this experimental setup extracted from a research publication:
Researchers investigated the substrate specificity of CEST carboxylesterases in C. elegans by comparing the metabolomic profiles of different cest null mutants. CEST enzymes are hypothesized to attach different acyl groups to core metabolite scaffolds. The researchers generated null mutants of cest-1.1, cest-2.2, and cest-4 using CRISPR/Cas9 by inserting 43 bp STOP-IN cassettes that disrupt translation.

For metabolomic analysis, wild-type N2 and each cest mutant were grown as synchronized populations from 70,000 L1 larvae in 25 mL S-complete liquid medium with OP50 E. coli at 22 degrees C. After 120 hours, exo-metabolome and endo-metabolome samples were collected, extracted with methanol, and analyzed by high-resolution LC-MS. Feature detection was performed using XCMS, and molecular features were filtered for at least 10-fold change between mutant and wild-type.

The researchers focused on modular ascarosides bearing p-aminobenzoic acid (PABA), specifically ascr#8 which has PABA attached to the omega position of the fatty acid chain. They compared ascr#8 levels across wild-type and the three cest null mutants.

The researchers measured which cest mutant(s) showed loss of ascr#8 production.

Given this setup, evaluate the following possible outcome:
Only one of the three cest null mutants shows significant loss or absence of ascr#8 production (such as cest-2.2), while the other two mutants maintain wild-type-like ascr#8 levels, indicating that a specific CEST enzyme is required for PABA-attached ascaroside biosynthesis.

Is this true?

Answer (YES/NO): YES